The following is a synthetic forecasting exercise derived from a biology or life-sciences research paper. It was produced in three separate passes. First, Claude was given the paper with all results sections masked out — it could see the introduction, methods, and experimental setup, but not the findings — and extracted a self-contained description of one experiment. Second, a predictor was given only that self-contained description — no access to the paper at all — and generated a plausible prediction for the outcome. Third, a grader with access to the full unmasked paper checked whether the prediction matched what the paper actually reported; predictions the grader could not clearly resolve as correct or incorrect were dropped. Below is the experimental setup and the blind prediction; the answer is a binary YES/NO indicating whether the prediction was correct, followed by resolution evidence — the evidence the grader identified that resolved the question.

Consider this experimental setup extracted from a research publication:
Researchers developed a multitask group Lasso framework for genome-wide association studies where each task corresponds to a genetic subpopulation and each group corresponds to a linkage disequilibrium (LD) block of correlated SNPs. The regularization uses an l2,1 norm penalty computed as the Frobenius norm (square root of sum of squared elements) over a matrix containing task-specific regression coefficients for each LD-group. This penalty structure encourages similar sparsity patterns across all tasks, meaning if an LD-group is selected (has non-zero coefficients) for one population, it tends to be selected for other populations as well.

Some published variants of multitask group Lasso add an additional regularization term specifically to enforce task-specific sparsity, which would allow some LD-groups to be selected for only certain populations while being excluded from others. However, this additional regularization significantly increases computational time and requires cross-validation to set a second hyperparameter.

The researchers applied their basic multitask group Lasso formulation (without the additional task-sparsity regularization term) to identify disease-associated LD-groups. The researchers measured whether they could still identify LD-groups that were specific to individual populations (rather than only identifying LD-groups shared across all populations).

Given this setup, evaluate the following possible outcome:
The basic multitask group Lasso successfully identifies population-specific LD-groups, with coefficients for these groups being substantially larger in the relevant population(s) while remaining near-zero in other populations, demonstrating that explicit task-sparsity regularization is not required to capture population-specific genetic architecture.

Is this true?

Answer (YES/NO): YES